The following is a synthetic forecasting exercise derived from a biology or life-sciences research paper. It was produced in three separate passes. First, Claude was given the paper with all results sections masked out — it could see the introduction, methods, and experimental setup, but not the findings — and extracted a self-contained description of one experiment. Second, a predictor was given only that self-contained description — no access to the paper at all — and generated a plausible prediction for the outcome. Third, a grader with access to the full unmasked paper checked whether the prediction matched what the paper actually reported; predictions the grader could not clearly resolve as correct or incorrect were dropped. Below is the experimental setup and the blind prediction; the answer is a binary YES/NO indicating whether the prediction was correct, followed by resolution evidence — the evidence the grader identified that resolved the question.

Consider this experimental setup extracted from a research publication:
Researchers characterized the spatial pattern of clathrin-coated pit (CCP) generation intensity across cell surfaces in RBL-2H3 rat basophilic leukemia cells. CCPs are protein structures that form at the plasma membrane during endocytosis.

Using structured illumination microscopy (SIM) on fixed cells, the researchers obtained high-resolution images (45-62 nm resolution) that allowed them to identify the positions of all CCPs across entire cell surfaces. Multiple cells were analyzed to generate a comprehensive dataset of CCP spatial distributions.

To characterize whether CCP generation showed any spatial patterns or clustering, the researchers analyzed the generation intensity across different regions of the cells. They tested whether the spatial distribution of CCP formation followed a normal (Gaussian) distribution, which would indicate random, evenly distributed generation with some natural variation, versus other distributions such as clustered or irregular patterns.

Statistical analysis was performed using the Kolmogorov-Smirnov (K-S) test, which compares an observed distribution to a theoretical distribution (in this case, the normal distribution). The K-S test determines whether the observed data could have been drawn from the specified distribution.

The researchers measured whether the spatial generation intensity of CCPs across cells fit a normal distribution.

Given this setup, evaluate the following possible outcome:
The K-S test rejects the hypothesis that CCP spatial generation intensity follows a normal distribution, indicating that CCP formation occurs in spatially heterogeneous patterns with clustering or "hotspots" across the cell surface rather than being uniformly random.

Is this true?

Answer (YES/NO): NO